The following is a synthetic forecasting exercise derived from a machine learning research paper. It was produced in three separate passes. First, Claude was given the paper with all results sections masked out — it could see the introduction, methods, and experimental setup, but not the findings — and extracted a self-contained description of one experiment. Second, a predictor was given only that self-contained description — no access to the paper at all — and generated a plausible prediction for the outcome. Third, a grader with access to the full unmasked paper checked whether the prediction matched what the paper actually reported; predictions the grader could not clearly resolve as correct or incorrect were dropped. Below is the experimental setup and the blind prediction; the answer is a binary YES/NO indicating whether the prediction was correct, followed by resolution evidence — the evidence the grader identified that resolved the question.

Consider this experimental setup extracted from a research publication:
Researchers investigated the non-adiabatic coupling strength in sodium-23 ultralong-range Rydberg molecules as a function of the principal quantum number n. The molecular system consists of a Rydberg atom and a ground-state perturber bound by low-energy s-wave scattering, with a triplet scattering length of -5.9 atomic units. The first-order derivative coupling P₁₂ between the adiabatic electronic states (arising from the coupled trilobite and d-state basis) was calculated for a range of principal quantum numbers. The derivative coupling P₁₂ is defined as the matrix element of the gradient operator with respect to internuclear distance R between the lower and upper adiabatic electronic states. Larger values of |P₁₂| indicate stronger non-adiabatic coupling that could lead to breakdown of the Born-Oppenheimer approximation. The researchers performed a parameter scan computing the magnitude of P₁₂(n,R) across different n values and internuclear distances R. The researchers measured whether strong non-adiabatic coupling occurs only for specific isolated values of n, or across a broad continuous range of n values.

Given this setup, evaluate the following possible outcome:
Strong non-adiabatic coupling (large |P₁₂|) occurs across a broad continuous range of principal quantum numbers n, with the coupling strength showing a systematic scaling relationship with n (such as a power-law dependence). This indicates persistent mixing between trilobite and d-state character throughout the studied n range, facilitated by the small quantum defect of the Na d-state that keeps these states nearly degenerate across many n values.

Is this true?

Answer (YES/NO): NO